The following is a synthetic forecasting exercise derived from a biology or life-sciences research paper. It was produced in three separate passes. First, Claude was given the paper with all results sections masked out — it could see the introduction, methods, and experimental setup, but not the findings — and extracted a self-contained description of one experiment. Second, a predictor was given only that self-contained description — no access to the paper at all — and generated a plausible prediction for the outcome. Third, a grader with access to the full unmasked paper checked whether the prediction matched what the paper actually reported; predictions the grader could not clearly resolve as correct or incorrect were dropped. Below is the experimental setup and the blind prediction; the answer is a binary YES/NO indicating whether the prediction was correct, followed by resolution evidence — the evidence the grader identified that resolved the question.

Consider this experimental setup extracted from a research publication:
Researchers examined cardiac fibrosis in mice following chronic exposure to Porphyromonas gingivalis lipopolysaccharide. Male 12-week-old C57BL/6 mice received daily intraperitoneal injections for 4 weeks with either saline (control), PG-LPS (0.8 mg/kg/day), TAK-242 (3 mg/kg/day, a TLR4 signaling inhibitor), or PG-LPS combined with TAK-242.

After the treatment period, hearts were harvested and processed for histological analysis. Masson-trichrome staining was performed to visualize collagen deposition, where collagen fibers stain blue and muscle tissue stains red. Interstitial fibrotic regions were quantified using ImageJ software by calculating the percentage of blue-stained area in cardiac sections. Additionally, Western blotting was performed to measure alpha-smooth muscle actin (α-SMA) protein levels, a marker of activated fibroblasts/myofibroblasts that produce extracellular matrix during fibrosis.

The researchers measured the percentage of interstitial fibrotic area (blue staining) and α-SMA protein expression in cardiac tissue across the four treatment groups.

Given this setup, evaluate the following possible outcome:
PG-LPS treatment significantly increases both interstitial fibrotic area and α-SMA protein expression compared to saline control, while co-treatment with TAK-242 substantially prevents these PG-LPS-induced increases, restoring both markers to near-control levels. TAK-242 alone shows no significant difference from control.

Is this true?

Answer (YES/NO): NO